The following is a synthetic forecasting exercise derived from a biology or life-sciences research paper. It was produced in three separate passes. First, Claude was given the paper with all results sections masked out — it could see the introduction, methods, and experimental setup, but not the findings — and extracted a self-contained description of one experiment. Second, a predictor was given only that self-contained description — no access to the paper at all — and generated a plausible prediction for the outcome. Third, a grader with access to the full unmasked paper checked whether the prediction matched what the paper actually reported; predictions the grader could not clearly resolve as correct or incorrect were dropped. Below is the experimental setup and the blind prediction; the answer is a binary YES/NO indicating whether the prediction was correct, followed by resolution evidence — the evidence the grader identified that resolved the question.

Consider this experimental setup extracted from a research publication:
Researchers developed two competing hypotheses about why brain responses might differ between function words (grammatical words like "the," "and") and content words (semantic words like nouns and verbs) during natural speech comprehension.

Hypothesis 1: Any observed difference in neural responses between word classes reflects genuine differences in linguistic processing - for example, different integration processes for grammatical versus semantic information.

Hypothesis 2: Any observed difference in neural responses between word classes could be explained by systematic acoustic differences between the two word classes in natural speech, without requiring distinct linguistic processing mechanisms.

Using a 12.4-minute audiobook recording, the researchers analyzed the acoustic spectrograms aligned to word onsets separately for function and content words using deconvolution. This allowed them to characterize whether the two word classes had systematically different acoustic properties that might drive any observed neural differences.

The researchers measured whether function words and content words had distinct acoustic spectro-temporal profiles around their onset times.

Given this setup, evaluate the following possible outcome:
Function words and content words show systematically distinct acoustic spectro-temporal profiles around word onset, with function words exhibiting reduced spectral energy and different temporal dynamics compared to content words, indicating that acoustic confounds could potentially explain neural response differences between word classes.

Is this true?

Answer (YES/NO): NO